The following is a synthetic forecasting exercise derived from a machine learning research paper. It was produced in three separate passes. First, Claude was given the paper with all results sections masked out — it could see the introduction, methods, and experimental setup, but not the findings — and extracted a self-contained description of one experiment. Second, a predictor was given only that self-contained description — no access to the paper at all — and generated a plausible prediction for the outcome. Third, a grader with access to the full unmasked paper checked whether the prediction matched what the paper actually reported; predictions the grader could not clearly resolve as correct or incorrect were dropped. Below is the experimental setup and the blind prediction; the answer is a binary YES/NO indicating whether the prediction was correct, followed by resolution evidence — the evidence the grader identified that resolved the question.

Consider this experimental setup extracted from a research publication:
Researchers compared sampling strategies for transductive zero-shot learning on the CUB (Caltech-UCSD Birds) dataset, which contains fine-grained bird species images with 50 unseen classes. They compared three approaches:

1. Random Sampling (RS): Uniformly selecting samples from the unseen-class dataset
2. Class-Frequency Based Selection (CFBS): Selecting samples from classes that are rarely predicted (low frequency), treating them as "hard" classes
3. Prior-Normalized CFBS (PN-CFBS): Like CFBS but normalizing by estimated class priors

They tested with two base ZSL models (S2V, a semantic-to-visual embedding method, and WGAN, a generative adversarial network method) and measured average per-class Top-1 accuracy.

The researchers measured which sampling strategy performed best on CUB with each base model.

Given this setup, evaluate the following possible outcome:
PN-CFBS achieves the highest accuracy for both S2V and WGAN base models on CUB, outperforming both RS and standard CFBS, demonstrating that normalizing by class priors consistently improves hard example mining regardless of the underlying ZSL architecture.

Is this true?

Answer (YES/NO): NO